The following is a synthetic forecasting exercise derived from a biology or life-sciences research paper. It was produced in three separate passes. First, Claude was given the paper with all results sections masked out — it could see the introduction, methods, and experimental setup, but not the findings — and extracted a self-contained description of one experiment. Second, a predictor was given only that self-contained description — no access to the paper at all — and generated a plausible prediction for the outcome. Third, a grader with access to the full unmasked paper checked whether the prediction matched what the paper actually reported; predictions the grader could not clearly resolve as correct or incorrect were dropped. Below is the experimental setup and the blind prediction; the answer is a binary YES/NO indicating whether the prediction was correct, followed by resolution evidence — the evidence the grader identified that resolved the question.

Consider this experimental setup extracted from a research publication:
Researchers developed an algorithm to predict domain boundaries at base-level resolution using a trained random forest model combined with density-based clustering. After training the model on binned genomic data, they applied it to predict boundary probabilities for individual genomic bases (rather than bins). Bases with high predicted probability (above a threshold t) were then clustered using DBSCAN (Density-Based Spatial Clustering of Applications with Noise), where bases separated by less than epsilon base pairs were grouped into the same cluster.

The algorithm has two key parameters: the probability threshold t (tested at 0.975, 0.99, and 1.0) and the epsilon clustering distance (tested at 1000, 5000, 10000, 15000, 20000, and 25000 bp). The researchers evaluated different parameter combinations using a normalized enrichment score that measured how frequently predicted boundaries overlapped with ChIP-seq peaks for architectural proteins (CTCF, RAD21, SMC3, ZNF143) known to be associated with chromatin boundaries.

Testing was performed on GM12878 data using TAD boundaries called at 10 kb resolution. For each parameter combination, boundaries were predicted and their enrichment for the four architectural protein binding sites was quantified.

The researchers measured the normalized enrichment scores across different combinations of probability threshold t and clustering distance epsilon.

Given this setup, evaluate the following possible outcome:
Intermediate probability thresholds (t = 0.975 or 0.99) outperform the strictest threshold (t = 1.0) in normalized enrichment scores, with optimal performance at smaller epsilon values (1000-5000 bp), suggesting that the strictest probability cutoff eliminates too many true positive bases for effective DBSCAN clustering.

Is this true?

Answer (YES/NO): NO